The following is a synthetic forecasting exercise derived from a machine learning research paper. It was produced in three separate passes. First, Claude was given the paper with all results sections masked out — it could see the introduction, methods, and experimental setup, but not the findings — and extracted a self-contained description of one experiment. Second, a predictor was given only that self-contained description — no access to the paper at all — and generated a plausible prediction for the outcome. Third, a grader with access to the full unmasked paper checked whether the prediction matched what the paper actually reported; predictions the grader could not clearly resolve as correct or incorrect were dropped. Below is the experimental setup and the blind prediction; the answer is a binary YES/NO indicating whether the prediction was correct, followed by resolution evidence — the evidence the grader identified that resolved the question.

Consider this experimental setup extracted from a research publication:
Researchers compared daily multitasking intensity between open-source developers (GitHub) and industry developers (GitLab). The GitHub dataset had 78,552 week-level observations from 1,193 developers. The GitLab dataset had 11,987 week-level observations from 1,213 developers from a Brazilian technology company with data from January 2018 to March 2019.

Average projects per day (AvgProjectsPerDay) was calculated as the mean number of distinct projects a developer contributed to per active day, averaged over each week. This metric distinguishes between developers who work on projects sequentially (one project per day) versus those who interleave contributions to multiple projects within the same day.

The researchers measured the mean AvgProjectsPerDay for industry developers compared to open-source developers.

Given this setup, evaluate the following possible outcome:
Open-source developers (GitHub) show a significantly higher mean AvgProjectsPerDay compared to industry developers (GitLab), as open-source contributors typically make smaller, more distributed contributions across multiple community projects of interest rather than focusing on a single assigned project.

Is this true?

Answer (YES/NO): NO